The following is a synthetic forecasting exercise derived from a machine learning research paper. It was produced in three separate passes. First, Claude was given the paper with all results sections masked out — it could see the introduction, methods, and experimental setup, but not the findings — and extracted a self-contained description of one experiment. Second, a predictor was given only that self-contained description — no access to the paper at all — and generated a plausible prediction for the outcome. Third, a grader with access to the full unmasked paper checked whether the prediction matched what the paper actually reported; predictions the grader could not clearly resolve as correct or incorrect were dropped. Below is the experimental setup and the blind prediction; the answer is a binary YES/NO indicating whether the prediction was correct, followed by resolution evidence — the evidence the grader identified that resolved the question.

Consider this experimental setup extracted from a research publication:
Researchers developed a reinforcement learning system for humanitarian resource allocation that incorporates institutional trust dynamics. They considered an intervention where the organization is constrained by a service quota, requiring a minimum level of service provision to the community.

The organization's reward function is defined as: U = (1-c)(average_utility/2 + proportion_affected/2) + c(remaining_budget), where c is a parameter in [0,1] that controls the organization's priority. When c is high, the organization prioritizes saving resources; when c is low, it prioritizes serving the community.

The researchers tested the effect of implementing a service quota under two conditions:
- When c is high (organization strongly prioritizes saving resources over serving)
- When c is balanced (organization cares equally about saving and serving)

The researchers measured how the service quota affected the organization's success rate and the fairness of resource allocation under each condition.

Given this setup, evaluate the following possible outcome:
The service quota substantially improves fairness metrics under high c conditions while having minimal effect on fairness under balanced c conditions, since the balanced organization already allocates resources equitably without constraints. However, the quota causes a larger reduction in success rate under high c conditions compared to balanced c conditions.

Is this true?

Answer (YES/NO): NO